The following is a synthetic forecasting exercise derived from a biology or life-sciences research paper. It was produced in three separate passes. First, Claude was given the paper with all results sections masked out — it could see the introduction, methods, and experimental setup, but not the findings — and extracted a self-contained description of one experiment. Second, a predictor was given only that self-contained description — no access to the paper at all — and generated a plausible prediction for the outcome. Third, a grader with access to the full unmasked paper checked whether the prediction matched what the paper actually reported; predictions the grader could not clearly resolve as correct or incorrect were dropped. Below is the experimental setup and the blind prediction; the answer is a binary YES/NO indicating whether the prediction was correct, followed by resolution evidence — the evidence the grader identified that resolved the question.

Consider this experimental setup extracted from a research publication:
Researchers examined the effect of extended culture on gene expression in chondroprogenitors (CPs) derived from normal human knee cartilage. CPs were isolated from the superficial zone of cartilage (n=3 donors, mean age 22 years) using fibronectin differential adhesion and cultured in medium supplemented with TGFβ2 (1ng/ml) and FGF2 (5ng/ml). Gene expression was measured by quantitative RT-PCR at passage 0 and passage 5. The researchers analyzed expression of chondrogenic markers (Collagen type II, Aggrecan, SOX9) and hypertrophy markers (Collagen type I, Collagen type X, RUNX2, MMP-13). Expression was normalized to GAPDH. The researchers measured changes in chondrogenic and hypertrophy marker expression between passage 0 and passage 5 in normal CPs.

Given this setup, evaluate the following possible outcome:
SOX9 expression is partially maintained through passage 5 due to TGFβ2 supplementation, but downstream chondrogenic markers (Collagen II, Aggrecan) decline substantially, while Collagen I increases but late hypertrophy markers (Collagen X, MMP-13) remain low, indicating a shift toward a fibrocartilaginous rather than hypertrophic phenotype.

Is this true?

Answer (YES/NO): NO